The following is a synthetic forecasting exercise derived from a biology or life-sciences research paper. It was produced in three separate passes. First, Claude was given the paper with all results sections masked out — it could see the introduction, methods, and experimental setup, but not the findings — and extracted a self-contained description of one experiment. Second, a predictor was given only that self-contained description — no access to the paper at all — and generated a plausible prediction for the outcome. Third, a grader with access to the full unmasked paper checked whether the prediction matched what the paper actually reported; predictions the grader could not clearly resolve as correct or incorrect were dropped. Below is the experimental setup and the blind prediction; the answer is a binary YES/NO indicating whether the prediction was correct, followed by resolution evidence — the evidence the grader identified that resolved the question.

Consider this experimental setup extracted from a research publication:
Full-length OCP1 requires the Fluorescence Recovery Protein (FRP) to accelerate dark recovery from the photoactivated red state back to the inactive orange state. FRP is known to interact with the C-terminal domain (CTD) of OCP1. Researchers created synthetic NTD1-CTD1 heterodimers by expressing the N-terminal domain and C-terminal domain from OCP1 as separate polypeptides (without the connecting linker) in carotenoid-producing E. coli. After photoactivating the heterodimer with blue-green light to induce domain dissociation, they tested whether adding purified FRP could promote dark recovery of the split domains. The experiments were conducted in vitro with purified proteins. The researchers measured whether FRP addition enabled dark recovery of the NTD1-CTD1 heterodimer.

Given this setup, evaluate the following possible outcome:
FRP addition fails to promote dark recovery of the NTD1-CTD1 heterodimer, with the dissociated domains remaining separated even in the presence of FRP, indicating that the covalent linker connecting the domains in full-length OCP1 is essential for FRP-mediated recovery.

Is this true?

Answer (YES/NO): YES